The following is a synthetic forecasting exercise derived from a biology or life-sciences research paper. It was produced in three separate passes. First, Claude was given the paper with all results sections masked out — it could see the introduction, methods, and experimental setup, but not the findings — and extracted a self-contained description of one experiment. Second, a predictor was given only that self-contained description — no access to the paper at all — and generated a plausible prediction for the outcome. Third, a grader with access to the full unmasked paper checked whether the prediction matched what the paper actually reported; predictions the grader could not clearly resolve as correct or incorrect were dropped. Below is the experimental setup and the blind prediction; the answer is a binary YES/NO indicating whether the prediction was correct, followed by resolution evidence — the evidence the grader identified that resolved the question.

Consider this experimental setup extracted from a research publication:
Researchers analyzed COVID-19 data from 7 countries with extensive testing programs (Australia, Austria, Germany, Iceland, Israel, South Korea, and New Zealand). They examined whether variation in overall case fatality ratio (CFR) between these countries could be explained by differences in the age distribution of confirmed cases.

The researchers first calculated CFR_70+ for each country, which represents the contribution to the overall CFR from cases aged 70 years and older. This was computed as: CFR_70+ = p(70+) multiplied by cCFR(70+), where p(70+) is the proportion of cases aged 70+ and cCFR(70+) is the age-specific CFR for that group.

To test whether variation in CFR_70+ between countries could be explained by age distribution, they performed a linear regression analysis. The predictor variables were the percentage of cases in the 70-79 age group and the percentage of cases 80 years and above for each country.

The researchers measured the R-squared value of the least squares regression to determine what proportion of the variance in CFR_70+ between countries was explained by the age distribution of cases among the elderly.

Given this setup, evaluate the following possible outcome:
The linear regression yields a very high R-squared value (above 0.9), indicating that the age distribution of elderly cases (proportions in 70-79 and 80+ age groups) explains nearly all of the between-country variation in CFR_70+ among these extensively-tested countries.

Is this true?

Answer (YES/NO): NO